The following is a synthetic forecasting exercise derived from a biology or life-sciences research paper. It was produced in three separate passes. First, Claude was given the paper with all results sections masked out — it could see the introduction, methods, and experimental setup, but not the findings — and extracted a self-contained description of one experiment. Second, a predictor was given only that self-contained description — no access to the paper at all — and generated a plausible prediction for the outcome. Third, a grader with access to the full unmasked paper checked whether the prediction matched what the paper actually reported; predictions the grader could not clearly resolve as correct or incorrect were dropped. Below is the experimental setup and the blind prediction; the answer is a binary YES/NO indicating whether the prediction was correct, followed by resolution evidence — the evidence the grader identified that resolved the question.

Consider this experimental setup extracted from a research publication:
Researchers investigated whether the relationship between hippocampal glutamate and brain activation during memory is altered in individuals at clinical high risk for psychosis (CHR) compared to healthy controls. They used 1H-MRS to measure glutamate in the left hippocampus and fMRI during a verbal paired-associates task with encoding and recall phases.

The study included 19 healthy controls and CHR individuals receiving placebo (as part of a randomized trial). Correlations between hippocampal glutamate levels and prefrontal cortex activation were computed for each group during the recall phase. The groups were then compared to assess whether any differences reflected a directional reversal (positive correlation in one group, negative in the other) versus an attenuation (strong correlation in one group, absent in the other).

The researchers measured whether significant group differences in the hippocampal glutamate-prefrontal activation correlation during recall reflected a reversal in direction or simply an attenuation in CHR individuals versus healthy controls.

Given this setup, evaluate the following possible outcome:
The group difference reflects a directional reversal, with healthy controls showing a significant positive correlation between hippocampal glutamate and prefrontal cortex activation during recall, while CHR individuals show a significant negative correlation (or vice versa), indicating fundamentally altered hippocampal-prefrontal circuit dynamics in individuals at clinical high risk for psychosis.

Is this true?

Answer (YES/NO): YES